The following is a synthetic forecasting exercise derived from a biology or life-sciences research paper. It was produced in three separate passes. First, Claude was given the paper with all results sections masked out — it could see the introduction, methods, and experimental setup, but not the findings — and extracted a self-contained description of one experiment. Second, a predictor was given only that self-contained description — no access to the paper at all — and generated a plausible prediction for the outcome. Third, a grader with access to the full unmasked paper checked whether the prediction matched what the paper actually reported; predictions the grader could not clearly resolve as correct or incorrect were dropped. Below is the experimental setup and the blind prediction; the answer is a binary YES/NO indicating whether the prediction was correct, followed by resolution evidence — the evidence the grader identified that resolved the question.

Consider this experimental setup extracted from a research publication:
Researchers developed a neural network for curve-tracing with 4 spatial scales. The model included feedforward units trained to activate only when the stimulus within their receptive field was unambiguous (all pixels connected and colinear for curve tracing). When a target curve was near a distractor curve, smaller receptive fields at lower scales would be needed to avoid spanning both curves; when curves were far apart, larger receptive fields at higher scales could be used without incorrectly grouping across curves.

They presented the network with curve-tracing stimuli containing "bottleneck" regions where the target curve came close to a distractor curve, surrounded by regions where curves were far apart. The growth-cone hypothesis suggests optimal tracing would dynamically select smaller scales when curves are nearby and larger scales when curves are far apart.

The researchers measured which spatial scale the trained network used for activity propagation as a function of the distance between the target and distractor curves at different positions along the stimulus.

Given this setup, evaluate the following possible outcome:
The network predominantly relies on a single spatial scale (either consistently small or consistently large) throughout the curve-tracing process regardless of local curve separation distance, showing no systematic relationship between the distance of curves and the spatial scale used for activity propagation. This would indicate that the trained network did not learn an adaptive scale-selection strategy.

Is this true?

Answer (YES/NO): NO